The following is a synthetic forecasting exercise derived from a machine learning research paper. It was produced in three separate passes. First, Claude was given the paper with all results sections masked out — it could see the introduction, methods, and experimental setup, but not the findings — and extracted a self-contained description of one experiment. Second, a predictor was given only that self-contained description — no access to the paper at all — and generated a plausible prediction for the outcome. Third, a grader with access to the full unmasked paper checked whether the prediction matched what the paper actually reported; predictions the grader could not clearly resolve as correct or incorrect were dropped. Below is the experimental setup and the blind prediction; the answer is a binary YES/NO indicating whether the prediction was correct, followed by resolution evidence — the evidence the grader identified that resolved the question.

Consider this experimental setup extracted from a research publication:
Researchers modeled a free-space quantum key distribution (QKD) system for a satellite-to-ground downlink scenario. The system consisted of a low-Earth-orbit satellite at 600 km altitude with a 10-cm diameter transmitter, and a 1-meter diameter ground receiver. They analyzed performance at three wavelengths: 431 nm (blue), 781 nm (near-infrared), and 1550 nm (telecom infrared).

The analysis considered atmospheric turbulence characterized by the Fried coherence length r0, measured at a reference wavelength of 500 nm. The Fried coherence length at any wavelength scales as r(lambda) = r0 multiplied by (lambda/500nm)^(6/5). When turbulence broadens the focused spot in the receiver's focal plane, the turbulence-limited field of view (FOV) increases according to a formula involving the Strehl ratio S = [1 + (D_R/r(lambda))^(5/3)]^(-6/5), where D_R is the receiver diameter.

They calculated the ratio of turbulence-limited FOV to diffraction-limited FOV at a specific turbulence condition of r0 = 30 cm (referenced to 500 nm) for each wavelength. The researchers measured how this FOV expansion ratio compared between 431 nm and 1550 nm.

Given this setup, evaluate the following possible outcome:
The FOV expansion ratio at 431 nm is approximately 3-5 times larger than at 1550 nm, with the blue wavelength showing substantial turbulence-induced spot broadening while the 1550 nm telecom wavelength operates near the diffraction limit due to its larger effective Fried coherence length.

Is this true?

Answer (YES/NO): NO